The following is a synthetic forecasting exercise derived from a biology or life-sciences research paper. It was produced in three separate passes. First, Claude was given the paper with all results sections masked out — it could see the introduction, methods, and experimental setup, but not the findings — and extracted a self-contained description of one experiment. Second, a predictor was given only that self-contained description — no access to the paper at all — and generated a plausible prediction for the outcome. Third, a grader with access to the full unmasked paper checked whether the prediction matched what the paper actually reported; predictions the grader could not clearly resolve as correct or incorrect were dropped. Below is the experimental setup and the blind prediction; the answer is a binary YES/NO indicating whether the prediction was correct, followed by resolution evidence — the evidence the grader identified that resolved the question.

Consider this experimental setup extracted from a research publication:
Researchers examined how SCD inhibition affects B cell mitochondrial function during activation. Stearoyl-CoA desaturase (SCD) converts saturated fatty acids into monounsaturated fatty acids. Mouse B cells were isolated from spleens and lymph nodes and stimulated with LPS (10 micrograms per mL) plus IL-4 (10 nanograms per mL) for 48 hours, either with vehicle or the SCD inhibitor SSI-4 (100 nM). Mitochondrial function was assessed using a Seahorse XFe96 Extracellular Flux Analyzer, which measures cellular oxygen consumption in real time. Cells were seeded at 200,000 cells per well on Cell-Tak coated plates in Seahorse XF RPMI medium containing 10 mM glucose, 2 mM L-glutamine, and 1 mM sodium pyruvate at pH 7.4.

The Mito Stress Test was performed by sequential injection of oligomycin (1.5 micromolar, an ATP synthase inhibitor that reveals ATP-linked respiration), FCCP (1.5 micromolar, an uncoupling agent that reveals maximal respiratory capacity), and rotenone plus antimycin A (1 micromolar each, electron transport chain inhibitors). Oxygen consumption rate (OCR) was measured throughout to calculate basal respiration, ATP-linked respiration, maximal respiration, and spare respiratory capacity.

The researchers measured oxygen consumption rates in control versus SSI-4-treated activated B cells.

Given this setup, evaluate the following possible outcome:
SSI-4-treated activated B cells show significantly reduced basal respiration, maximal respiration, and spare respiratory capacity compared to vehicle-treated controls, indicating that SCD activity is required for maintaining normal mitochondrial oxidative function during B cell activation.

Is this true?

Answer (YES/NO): YES